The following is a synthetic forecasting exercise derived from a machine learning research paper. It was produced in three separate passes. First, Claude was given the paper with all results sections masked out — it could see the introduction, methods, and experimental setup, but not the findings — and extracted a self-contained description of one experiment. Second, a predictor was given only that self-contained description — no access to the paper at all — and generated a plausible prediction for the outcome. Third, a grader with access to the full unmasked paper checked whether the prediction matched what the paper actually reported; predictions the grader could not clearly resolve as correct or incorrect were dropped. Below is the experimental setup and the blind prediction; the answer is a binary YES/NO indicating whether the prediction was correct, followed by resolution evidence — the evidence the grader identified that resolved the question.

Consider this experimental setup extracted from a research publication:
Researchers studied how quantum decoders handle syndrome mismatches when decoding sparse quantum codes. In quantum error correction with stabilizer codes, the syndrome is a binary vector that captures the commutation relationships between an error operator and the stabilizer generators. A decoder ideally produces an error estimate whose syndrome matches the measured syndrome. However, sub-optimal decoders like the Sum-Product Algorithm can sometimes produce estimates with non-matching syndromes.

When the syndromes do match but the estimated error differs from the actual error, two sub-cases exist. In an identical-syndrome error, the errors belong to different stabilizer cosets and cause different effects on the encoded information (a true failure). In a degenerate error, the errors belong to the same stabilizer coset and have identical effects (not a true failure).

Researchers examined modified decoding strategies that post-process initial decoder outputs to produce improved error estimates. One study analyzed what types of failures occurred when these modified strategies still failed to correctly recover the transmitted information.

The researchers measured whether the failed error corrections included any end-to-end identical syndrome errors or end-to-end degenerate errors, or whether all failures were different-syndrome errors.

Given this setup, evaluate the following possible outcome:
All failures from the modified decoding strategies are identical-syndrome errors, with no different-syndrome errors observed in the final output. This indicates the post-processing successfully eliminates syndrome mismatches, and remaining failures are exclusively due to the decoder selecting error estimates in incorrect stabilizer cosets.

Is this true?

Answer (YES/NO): NO